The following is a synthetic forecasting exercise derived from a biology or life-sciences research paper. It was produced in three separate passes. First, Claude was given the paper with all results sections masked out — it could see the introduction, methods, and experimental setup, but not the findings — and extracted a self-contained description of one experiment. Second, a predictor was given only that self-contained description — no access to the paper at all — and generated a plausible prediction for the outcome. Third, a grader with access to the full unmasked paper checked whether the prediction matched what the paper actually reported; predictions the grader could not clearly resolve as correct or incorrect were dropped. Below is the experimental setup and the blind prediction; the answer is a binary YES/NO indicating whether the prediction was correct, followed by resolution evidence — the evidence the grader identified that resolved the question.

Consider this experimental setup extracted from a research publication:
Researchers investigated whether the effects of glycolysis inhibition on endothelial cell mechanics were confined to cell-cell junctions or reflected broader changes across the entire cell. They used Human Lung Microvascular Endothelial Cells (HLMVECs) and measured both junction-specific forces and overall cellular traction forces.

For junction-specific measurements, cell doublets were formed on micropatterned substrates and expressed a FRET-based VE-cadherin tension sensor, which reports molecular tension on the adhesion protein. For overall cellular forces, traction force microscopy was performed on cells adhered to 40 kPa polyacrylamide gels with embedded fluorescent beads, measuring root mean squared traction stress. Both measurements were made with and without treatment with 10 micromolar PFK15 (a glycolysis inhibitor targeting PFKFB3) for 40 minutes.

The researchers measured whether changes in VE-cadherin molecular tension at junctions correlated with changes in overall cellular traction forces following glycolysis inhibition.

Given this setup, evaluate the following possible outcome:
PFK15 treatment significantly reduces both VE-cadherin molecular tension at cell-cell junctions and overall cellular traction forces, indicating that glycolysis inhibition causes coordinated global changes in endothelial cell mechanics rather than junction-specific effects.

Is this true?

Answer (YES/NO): YES